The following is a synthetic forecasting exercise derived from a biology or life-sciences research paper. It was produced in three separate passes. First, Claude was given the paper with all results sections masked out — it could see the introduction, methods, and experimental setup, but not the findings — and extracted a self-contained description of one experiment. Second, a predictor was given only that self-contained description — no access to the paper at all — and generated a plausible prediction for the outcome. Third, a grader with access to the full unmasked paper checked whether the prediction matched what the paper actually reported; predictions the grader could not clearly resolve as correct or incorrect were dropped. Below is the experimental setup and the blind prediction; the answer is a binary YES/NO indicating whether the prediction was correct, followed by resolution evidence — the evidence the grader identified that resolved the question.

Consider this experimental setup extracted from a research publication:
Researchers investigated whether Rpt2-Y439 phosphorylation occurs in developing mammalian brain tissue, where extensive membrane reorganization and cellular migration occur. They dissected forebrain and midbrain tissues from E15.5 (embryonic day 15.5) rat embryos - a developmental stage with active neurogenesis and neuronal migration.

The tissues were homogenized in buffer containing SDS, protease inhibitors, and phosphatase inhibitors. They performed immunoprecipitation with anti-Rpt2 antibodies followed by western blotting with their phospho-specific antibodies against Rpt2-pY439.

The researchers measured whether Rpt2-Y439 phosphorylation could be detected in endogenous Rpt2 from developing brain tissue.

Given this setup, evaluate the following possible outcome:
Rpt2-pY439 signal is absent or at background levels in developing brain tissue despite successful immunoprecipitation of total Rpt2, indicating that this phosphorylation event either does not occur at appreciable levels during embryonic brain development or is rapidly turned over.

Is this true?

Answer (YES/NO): NO